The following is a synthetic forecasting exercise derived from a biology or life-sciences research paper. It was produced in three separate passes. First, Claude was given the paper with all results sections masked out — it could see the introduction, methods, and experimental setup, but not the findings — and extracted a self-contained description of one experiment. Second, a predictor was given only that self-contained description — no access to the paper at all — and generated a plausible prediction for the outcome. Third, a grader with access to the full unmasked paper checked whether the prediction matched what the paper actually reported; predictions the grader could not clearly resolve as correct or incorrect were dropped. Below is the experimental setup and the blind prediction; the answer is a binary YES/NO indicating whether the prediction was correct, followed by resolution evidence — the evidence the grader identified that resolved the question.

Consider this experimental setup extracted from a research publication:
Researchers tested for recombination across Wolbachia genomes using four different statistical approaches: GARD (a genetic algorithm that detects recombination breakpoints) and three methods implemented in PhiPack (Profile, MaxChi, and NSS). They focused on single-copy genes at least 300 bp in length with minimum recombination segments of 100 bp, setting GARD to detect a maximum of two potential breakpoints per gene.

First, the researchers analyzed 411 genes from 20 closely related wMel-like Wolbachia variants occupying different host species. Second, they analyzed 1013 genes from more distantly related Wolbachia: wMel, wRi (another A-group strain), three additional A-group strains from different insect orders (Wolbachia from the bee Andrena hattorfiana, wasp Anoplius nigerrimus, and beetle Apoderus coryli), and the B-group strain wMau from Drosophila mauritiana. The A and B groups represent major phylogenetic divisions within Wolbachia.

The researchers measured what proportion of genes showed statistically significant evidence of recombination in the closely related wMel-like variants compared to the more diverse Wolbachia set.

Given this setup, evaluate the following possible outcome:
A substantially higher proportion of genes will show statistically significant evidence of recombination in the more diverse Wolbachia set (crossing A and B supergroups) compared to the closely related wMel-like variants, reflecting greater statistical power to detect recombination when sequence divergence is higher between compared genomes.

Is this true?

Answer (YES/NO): YES